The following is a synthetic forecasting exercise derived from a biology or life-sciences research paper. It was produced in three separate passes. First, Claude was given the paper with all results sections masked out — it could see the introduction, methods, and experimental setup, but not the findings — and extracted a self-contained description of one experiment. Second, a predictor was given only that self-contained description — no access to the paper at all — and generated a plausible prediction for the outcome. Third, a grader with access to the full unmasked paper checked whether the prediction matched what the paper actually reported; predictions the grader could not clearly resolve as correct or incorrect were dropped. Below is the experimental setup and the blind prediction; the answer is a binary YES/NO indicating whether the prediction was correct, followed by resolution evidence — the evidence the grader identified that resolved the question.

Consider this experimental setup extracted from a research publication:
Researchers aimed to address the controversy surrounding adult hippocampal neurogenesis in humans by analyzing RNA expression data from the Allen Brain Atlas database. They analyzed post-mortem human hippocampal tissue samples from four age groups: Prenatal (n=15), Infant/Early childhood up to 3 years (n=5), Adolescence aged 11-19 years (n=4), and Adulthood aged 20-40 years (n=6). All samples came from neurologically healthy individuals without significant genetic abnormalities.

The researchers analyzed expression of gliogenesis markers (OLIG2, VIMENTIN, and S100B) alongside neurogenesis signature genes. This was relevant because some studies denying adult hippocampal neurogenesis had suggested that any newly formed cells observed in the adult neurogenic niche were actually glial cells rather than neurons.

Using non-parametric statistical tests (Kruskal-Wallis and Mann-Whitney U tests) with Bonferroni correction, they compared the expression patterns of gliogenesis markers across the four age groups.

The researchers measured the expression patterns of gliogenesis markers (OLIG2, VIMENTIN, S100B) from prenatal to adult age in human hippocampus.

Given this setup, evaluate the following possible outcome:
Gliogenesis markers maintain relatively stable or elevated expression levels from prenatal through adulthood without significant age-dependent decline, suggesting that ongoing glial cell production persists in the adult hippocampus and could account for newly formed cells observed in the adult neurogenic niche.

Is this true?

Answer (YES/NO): NO